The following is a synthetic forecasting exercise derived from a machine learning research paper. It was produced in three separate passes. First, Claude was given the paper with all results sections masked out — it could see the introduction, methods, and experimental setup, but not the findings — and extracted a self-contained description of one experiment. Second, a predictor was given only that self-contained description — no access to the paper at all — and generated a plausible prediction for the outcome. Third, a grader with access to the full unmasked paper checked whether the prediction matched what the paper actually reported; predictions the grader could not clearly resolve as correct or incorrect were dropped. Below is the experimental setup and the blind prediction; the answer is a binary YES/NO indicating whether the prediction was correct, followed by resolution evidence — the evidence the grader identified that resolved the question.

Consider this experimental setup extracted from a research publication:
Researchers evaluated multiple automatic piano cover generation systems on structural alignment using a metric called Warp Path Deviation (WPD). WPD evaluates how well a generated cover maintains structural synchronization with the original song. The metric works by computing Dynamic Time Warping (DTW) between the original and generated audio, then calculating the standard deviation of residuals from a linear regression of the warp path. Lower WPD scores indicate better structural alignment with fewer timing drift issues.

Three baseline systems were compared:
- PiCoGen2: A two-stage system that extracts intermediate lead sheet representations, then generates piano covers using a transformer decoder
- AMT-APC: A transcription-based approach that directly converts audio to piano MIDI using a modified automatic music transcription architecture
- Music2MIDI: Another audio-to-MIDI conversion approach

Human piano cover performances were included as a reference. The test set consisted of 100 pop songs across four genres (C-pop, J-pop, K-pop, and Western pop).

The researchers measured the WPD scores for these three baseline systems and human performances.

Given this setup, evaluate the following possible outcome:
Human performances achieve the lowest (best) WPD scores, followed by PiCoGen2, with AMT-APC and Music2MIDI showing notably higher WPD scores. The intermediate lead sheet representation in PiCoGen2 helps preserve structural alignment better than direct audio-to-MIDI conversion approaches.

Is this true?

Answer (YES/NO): NO